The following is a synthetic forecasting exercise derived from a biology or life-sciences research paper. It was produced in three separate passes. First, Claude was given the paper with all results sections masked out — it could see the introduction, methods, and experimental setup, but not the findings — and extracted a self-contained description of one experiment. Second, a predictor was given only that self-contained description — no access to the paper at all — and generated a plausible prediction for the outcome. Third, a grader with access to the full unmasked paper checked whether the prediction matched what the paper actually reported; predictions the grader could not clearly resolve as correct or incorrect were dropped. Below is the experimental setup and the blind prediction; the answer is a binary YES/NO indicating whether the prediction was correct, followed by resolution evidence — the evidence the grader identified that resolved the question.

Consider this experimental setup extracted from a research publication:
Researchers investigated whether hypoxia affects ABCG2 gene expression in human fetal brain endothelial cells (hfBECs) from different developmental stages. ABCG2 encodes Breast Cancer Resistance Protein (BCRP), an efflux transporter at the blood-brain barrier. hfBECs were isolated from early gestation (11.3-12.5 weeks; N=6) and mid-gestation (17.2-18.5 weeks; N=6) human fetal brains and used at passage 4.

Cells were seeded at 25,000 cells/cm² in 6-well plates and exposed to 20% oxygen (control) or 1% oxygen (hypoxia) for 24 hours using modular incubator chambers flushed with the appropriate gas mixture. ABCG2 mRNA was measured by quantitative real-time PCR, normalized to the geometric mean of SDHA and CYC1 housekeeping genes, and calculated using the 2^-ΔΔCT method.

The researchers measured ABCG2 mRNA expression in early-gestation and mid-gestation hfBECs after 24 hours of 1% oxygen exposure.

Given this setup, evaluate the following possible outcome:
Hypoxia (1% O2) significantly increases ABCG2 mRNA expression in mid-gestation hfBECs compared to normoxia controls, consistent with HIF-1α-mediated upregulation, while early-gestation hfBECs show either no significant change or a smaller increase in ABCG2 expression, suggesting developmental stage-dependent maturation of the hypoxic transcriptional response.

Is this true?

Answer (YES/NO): NO